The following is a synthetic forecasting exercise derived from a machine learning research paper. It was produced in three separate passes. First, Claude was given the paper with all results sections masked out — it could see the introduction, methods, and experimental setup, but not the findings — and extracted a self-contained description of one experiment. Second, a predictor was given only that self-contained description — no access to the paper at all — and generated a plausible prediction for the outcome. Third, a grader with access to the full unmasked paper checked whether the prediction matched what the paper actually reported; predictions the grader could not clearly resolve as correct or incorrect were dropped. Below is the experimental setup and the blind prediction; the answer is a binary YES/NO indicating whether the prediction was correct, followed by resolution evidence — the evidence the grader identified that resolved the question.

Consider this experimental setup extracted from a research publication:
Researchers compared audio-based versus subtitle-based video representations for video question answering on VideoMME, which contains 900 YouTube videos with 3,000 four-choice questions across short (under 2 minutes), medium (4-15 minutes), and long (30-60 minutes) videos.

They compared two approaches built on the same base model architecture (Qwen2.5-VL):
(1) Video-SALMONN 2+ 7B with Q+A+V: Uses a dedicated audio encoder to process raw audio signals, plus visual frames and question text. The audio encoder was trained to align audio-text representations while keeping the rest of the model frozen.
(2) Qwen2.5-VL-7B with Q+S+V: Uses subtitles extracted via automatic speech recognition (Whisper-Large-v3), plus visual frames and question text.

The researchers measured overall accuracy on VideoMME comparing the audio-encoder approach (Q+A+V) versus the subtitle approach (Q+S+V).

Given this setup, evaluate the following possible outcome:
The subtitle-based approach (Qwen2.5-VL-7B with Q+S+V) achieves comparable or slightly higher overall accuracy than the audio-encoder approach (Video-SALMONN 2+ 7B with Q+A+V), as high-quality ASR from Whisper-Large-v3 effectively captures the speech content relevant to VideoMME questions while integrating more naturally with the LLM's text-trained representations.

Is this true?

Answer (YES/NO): NO